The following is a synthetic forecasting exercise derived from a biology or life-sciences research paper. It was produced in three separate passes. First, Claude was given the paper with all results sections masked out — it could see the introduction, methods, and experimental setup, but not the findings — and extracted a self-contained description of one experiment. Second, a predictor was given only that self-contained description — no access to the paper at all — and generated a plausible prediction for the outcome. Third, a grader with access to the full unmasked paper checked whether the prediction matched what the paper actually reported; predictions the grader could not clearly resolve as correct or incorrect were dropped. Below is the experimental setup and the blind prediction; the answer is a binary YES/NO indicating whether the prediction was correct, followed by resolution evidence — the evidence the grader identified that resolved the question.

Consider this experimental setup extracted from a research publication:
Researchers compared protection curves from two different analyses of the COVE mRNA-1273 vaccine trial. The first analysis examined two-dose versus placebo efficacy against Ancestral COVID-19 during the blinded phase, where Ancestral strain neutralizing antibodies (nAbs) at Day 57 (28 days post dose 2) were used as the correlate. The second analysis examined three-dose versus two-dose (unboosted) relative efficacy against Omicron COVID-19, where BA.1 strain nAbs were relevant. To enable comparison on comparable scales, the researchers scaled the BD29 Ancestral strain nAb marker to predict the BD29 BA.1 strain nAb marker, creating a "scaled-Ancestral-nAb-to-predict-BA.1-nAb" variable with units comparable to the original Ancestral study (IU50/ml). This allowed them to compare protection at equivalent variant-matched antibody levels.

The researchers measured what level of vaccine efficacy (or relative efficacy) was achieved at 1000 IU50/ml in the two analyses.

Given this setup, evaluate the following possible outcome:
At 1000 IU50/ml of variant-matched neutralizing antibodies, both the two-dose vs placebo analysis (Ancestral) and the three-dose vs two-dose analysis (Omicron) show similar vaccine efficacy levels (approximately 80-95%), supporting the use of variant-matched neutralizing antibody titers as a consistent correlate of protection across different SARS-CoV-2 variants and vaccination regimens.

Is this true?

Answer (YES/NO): NO